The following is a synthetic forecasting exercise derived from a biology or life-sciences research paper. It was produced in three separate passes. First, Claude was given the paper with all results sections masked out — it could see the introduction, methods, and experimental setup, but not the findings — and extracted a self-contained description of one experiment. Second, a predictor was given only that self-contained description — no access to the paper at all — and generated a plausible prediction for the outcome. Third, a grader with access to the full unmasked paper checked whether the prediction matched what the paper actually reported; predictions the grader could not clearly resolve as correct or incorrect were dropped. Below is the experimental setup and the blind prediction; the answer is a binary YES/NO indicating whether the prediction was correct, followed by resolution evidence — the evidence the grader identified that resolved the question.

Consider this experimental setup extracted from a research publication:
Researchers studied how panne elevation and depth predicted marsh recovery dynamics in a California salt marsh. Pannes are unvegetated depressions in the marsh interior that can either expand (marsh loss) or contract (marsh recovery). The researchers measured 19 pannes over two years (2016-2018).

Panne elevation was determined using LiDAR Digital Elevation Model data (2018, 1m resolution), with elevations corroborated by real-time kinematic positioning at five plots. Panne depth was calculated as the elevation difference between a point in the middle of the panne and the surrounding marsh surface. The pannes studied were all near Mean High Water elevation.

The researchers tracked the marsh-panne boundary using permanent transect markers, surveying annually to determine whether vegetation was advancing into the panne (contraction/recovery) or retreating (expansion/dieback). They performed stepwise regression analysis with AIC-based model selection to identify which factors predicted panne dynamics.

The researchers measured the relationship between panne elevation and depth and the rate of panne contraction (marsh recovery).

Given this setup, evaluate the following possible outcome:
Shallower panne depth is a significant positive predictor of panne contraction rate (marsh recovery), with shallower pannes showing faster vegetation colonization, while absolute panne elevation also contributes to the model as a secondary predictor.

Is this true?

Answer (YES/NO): NO